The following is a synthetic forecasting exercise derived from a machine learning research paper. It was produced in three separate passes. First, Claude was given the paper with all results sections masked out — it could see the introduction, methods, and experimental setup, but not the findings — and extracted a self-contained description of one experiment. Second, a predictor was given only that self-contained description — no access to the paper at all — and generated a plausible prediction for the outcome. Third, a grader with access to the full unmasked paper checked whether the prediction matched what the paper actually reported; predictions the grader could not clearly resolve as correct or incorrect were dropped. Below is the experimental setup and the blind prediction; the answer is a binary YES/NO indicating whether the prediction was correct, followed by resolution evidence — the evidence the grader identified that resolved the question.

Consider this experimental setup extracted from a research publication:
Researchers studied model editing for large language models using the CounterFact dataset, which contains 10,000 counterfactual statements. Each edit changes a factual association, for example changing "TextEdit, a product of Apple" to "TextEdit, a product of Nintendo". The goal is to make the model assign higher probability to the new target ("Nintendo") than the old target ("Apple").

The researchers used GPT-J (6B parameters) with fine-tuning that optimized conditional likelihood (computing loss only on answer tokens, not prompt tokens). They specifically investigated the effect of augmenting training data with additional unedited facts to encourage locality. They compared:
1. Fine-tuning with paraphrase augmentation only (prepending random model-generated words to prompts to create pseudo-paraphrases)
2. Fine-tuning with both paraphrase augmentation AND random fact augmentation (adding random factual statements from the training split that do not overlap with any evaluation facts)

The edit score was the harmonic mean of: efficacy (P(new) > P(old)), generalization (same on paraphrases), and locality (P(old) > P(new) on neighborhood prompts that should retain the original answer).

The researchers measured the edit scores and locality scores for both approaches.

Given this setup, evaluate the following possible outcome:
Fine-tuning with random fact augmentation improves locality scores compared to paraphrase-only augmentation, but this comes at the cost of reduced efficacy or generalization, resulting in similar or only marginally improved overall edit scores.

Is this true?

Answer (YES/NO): NO